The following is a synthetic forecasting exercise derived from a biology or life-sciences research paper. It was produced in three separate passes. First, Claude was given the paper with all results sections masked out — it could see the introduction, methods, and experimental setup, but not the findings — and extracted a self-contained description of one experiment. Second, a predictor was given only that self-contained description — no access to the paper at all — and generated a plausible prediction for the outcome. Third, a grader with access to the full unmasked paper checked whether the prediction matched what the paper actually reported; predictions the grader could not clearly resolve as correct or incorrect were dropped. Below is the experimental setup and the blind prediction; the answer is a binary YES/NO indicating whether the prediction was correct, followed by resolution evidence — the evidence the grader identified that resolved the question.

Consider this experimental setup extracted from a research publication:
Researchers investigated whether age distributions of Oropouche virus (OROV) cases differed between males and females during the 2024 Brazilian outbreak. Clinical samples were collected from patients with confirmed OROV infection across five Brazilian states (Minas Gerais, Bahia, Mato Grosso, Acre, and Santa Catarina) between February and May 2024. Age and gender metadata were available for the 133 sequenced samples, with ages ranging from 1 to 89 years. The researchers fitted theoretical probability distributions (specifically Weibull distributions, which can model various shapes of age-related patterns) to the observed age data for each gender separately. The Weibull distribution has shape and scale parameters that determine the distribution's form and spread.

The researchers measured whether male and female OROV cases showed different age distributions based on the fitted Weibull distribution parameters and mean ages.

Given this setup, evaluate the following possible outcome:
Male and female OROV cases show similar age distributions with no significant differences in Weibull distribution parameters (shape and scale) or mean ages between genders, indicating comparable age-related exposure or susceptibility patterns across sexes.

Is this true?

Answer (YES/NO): YES